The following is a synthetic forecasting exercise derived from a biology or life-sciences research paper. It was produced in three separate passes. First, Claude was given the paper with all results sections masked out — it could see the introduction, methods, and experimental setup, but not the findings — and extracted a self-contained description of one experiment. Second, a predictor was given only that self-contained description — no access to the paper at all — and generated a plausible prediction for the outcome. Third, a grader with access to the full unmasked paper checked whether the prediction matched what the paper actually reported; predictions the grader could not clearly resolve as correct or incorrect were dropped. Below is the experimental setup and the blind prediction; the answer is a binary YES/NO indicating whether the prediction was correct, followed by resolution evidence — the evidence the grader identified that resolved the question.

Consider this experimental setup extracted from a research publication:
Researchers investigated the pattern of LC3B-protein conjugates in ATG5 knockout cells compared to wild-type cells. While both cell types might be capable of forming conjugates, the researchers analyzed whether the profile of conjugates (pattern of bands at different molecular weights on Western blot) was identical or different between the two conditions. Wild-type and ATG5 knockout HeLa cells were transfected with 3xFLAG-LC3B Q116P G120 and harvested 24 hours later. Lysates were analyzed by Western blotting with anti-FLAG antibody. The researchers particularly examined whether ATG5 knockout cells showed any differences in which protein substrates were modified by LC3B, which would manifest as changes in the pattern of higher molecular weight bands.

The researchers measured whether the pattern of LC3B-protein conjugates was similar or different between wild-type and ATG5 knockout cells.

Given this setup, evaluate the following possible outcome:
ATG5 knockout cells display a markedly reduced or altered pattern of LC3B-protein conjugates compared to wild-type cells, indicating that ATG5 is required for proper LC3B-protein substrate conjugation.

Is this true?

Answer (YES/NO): NO